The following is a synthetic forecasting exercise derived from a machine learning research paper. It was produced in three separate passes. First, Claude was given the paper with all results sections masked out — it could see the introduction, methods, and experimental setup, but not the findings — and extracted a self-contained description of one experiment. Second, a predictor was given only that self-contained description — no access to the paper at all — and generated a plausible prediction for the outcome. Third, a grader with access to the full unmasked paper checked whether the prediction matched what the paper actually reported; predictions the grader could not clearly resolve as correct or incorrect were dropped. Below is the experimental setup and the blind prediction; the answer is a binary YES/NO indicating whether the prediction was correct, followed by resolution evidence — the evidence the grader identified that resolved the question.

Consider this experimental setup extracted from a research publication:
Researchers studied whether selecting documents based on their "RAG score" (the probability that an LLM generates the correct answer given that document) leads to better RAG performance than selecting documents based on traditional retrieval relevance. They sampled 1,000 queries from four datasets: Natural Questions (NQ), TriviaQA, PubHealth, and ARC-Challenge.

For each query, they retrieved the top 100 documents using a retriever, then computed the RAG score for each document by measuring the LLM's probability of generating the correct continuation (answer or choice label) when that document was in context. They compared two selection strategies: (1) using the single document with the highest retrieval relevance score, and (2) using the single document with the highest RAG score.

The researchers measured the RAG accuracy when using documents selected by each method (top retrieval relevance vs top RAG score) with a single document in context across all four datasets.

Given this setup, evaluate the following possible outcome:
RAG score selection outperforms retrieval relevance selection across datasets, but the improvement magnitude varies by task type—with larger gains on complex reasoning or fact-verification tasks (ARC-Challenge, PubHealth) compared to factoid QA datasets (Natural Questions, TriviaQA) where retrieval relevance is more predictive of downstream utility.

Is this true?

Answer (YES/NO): NO